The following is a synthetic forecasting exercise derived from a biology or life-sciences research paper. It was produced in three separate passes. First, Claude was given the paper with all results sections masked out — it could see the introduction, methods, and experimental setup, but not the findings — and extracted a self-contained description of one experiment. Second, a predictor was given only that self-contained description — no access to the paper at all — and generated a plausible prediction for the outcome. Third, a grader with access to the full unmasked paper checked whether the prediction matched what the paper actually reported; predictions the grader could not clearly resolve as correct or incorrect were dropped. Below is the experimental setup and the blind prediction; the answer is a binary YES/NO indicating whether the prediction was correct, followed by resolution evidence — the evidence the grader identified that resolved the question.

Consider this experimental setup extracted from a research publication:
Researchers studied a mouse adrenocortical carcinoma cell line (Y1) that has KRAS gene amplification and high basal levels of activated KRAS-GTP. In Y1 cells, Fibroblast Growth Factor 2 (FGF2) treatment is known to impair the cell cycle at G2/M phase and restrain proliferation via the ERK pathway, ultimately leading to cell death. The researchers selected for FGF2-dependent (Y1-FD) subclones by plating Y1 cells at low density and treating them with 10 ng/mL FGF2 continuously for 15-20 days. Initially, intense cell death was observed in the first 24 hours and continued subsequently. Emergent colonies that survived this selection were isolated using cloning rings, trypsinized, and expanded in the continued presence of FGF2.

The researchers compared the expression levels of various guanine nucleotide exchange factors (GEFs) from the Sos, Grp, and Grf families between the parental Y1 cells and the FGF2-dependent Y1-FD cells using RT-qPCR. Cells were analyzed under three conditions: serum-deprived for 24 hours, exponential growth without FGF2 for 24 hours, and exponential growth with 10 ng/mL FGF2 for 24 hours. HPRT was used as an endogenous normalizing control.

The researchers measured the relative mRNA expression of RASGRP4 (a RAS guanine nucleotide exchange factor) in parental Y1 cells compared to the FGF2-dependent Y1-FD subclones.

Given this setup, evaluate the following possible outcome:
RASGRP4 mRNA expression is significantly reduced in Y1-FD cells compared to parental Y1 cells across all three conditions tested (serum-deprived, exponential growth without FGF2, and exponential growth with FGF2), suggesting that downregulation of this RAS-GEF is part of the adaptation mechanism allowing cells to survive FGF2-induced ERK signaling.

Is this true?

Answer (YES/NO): YES